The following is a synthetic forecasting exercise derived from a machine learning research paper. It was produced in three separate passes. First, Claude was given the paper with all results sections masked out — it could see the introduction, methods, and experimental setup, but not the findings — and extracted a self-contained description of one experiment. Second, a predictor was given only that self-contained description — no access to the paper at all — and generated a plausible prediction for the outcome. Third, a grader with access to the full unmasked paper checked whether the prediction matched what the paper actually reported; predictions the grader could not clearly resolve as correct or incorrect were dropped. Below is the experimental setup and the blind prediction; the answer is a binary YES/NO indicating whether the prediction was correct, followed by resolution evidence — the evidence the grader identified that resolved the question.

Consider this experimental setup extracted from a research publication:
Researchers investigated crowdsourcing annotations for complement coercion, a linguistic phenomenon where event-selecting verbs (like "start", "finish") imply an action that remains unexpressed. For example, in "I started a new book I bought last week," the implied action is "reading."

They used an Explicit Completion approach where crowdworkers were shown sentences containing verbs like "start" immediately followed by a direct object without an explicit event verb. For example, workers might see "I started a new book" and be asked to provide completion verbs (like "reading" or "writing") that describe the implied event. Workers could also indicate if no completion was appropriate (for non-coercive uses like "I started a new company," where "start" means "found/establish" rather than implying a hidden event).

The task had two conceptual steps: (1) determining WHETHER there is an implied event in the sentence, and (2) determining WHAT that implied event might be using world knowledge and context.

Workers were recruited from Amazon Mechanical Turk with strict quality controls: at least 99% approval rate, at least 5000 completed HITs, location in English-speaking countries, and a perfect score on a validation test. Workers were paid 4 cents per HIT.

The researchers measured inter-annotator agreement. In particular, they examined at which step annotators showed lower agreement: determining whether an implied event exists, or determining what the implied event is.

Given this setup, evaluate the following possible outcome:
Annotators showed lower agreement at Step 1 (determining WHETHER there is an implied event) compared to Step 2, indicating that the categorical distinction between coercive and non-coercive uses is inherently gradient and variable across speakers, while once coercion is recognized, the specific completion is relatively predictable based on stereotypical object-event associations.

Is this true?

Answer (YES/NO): YES